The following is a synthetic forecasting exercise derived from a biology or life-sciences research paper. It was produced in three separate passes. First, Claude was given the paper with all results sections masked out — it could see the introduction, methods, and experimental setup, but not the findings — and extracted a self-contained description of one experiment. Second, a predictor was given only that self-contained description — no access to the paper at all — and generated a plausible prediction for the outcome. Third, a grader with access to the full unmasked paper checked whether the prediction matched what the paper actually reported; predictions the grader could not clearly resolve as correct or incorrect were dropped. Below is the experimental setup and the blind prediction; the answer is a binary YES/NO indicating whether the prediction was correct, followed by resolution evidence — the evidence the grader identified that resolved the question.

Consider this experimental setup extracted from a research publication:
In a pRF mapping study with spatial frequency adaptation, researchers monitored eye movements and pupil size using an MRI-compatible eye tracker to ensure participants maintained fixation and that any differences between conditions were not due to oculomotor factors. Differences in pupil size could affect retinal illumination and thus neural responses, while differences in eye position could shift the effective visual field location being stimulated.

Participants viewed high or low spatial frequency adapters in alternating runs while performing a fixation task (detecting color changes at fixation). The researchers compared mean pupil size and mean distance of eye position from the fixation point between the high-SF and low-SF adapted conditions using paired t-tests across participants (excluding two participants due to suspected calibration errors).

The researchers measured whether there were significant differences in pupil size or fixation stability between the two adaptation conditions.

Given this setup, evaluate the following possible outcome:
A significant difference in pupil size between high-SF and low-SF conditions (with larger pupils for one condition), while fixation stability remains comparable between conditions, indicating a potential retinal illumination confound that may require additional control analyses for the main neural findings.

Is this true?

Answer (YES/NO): NO